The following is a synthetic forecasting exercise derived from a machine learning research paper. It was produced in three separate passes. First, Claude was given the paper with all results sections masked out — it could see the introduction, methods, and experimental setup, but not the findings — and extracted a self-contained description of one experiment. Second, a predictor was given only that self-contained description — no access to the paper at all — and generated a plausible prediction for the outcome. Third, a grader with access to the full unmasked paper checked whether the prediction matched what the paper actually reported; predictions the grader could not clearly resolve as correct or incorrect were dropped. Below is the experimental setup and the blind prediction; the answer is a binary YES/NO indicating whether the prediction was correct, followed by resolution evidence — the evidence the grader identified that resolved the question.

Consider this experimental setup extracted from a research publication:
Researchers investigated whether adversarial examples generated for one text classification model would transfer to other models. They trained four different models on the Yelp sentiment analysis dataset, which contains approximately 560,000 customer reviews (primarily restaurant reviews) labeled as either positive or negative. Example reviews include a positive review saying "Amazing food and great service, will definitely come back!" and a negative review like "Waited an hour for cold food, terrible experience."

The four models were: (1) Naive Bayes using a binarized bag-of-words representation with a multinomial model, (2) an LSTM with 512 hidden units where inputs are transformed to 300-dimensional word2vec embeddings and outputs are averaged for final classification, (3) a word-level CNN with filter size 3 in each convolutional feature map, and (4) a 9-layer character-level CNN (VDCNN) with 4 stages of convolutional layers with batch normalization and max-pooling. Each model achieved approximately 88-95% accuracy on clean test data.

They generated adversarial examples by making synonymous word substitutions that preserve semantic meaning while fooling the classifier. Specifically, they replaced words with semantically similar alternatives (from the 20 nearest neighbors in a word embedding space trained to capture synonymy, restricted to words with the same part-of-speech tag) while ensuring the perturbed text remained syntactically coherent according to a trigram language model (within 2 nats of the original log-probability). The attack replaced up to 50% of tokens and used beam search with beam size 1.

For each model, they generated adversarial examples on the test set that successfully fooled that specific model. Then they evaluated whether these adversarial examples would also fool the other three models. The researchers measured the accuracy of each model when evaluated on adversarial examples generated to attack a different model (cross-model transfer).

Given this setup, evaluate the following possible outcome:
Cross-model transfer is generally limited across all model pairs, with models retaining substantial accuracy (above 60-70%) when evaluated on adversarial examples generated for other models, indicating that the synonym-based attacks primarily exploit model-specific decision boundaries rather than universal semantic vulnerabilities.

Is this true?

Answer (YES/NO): NO